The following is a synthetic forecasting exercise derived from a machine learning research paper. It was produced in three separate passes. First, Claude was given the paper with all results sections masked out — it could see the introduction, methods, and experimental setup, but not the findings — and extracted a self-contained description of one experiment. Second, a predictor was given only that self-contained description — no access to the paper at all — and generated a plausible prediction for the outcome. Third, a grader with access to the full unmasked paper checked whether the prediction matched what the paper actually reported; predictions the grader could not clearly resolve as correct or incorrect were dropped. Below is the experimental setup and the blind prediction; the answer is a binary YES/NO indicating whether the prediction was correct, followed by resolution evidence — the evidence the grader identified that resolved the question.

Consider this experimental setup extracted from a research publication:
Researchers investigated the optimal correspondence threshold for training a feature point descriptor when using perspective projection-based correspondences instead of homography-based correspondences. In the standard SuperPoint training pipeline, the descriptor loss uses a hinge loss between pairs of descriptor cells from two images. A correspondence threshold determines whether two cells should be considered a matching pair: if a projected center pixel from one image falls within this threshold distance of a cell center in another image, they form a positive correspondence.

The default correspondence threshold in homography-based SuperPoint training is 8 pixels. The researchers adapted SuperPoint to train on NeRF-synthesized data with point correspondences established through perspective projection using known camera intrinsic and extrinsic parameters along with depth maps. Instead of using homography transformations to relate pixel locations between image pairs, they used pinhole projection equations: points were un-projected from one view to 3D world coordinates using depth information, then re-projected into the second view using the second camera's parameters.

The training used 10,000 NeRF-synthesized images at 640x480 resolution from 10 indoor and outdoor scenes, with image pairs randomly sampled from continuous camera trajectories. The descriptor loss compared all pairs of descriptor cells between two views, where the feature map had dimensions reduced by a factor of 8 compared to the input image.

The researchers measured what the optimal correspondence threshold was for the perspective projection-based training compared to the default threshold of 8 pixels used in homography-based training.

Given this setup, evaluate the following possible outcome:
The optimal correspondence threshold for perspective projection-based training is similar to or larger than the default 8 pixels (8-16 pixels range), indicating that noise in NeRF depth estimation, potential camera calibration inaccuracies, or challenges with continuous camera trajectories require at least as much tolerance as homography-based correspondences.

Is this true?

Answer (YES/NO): NO